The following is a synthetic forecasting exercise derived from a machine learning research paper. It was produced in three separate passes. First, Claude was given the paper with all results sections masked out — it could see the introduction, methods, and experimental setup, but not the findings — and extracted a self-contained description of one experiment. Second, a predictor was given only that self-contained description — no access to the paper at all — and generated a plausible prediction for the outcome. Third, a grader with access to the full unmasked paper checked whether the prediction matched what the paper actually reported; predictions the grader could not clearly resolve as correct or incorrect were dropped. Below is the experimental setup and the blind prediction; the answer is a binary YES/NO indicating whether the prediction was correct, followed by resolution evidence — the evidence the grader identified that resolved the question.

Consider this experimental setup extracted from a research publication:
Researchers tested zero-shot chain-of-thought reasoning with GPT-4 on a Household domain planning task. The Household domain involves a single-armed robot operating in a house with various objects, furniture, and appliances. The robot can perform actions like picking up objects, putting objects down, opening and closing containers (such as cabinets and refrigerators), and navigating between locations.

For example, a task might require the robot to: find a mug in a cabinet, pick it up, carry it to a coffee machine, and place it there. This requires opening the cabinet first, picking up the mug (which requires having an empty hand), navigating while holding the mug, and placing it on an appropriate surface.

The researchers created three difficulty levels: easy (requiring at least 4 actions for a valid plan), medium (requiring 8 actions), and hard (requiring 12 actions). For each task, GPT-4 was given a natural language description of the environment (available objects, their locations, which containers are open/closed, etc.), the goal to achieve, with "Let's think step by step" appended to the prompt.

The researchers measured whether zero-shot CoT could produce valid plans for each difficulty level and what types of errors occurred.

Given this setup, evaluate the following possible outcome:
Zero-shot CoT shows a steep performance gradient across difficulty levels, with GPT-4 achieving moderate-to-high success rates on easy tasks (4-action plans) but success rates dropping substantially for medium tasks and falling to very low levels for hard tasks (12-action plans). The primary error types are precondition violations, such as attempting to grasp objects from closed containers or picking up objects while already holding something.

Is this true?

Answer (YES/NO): NO